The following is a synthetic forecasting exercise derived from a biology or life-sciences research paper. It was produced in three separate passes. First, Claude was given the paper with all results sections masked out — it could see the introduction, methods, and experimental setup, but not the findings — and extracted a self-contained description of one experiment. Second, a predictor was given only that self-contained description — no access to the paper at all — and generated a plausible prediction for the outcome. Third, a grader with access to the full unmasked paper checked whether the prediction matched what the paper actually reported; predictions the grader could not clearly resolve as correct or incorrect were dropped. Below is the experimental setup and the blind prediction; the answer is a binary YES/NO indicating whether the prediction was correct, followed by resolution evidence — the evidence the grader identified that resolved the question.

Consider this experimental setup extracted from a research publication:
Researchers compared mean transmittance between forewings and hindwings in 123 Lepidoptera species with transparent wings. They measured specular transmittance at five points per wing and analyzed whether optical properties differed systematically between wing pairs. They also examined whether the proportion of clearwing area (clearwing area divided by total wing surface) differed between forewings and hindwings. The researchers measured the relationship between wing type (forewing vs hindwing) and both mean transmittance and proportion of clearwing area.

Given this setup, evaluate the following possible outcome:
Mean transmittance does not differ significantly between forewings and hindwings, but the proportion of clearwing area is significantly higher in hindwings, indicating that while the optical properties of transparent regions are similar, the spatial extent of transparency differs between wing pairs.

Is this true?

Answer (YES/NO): NO